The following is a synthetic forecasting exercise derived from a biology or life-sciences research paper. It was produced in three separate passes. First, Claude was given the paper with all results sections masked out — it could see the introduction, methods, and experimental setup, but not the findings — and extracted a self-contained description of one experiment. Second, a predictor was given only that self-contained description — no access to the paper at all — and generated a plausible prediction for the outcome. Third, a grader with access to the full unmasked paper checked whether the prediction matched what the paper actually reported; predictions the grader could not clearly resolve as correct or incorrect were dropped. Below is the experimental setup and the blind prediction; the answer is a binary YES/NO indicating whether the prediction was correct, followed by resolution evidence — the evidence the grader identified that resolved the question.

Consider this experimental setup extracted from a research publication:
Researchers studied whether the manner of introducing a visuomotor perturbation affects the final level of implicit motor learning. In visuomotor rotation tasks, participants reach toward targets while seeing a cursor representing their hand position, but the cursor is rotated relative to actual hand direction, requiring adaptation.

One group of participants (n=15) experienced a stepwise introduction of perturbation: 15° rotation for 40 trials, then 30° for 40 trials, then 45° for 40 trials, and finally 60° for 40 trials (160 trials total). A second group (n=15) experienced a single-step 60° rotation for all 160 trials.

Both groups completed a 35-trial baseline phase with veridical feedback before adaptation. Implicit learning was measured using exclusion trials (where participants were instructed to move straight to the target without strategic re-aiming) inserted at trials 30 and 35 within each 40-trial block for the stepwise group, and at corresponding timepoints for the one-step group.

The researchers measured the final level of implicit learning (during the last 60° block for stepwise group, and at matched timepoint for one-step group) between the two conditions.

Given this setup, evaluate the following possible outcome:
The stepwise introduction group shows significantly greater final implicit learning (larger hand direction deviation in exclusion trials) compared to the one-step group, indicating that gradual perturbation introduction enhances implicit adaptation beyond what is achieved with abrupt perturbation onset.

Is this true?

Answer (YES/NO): YES